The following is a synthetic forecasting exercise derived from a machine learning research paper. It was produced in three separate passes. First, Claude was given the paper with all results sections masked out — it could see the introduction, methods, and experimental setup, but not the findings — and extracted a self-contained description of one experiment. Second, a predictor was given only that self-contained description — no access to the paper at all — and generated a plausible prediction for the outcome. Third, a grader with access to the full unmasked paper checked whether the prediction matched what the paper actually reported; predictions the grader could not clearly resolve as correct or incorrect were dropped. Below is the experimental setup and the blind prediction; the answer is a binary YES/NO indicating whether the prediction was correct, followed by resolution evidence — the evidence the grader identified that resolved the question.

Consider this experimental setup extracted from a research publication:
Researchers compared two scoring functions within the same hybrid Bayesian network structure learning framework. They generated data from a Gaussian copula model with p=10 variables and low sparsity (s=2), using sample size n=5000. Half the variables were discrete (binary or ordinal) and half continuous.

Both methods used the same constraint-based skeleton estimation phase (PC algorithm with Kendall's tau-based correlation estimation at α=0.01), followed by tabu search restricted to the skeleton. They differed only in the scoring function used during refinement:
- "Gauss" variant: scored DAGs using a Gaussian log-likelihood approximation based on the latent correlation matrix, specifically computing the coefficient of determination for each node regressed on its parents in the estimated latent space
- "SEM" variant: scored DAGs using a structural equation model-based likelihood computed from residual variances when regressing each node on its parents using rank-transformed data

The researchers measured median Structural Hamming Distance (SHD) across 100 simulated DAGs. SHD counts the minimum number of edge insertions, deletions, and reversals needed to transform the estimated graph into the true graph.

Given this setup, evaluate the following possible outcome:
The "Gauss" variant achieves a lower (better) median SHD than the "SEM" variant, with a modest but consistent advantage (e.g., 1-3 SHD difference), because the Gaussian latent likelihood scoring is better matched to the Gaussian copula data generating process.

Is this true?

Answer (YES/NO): NO